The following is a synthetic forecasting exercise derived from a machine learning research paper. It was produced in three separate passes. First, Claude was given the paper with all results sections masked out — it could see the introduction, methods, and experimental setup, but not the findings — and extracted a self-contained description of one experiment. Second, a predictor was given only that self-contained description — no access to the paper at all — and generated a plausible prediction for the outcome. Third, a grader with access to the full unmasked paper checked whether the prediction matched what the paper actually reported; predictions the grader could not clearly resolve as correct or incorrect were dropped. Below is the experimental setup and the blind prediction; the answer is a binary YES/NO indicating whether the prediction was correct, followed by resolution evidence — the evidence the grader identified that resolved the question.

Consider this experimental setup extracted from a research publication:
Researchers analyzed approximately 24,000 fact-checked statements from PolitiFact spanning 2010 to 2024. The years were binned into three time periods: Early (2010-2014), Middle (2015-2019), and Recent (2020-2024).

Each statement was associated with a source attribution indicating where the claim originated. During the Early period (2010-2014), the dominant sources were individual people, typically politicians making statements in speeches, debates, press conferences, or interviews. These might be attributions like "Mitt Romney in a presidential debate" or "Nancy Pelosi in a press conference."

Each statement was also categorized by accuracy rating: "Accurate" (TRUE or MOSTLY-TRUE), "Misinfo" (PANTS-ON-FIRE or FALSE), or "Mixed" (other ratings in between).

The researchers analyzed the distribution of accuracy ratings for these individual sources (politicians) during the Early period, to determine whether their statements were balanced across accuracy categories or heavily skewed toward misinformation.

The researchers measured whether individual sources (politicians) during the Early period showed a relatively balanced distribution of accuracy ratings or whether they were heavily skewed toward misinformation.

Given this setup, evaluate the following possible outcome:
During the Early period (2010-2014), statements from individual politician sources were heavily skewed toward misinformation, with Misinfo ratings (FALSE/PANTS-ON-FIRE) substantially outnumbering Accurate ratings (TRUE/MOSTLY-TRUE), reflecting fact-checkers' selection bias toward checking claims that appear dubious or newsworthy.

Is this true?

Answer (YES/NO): NO